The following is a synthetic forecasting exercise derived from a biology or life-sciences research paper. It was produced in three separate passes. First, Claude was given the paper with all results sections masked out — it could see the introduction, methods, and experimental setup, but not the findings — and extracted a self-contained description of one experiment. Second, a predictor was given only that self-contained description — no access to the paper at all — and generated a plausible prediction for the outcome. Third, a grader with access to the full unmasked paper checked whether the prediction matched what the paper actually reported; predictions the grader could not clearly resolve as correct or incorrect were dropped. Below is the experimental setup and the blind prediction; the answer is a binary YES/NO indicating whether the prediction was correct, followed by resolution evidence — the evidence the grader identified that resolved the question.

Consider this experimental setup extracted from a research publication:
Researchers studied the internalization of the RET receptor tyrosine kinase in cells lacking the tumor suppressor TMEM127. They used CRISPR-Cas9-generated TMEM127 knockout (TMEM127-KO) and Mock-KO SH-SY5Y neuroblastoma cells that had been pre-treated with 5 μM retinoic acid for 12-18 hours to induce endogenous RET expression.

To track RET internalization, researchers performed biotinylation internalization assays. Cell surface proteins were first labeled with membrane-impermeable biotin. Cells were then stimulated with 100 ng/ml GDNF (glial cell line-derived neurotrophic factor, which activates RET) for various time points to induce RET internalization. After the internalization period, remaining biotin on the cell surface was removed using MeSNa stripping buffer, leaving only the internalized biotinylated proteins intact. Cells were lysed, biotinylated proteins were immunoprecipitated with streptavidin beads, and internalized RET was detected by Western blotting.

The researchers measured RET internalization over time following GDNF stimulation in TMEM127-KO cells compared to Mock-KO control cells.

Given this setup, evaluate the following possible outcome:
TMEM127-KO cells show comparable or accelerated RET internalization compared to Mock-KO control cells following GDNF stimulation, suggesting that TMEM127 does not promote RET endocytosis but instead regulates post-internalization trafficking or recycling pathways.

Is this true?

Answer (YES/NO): NO